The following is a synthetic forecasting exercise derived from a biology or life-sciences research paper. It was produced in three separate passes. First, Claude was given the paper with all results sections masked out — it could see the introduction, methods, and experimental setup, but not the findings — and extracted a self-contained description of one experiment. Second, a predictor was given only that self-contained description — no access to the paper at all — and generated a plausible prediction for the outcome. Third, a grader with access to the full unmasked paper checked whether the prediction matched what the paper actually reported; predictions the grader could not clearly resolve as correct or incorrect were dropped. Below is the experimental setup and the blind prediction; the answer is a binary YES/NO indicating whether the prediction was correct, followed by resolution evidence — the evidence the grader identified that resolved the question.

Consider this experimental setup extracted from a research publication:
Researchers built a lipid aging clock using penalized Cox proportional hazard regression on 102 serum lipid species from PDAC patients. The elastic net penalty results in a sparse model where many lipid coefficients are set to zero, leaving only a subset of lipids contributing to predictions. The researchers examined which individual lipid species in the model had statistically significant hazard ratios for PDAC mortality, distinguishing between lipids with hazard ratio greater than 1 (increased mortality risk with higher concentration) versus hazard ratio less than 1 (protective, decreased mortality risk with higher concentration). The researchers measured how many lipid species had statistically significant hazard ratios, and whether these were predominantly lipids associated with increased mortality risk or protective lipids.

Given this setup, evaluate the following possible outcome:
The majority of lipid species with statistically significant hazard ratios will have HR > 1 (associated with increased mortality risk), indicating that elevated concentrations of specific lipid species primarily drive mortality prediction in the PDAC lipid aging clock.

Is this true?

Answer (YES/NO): YES